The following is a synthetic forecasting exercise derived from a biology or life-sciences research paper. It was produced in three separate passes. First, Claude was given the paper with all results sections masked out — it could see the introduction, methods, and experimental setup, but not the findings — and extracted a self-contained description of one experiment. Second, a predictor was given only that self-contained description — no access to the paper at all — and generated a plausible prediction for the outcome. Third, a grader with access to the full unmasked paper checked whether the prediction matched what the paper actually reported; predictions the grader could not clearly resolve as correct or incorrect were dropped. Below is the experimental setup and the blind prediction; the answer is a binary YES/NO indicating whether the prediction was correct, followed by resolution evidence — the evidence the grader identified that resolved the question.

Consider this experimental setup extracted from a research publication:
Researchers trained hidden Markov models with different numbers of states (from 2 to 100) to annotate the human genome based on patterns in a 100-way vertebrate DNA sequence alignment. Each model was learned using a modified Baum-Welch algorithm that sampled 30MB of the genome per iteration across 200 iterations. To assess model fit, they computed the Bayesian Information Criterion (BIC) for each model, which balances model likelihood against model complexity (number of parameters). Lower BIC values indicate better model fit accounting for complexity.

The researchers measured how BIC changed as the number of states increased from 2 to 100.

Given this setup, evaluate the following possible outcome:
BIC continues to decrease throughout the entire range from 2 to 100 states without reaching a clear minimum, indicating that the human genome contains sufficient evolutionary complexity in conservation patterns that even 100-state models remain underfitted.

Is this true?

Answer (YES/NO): YES